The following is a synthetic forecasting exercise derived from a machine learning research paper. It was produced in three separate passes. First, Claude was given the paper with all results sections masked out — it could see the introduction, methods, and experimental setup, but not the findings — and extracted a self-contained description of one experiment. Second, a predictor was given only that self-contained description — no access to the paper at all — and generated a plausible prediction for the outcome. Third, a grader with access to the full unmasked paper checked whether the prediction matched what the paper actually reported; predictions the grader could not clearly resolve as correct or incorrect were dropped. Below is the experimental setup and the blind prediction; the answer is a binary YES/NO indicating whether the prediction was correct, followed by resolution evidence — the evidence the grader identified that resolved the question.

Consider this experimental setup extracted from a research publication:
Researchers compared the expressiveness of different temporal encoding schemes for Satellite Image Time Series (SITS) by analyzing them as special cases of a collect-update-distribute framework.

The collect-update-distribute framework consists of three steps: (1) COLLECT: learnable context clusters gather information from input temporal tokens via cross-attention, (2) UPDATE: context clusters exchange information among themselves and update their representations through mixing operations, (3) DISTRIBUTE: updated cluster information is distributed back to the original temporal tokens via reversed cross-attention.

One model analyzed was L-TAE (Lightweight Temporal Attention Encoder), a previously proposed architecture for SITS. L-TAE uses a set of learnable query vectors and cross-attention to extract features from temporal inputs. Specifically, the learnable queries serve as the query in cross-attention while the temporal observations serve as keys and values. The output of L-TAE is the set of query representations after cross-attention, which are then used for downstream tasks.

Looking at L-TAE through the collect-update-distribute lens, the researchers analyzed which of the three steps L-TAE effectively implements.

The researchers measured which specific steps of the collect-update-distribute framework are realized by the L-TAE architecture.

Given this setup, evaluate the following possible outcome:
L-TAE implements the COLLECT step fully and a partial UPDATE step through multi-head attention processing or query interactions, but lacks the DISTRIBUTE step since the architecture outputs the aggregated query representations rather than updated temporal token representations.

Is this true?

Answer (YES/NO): NO